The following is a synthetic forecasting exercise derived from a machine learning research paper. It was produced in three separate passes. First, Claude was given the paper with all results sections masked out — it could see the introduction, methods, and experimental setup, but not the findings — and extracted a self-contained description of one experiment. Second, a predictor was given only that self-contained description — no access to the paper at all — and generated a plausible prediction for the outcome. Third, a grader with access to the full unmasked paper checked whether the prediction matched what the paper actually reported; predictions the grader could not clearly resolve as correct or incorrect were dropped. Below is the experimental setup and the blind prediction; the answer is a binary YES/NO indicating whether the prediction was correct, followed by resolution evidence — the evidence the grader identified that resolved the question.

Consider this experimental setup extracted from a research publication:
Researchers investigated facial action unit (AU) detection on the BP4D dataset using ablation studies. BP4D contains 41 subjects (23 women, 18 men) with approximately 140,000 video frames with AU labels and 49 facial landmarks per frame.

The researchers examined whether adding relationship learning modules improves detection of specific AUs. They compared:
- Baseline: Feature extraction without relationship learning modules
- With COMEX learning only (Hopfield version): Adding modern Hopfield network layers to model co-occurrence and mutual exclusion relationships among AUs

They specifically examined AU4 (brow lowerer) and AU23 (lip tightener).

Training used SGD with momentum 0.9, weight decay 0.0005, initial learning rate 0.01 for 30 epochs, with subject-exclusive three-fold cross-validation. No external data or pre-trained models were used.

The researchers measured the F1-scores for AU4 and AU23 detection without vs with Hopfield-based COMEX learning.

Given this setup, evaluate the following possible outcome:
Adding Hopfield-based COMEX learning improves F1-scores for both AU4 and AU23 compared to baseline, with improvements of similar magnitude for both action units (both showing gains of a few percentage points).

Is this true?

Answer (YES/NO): YES